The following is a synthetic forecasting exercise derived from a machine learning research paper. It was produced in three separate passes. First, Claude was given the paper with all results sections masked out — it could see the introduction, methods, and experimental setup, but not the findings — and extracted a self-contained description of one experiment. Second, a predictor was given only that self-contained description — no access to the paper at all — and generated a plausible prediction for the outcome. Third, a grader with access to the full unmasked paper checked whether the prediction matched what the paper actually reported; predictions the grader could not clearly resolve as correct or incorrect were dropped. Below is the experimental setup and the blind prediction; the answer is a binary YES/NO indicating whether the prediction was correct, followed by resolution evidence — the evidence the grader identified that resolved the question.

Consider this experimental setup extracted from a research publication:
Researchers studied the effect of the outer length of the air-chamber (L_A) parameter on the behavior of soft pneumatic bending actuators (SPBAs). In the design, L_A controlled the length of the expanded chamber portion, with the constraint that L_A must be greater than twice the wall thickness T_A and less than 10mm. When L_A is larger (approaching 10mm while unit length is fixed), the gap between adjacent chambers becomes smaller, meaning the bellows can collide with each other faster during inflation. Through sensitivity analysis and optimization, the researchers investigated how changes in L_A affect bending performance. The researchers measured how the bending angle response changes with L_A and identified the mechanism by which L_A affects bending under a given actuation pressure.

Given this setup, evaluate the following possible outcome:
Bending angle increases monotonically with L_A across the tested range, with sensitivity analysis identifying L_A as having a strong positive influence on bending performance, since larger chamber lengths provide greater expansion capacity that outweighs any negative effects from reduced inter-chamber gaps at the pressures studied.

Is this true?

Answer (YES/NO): NO